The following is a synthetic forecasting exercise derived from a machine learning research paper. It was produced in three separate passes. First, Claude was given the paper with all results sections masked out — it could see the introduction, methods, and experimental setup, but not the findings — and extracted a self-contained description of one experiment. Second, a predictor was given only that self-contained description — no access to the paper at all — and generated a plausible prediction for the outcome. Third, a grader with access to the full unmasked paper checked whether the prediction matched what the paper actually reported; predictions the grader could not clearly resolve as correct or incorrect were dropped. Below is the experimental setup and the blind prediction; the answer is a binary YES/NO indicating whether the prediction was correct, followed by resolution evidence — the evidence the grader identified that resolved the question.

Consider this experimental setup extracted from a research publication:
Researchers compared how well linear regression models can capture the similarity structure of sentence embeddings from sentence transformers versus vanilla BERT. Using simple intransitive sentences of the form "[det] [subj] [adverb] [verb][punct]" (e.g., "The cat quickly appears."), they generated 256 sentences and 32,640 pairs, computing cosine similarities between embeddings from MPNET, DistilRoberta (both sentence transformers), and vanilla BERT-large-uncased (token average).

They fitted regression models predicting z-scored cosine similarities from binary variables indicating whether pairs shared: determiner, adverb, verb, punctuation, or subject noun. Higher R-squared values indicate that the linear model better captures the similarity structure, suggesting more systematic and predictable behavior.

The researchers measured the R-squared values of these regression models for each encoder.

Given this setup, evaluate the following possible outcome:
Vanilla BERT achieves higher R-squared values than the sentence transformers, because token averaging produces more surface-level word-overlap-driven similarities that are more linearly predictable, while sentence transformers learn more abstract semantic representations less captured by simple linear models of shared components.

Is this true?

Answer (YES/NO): NO